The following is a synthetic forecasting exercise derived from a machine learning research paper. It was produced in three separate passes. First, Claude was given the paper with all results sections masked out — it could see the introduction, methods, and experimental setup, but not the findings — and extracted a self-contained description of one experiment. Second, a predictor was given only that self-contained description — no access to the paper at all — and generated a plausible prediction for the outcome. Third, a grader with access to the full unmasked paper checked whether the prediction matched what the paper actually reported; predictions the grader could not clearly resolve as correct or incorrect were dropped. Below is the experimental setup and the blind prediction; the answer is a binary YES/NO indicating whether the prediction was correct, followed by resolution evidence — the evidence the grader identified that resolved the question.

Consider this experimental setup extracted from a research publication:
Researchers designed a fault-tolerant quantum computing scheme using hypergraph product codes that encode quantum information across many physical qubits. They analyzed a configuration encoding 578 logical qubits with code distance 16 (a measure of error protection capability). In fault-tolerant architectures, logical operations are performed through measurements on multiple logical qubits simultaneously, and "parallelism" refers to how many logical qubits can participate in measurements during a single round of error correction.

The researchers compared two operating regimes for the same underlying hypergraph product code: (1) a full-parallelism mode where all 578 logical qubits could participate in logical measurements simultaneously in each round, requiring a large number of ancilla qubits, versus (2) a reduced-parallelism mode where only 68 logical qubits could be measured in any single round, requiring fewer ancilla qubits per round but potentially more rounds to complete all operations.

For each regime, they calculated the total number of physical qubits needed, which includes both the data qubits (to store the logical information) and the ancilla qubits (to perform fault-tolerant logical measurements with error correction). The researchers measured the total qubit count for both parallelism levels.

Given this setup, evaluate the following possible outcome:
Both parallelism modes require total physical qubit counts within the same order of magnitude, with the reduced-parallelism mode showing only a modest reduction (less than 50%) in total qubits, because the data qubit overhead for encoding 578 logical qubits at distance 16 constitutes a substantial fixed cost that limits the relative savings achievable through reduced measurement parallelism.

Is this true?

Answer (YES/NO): NO